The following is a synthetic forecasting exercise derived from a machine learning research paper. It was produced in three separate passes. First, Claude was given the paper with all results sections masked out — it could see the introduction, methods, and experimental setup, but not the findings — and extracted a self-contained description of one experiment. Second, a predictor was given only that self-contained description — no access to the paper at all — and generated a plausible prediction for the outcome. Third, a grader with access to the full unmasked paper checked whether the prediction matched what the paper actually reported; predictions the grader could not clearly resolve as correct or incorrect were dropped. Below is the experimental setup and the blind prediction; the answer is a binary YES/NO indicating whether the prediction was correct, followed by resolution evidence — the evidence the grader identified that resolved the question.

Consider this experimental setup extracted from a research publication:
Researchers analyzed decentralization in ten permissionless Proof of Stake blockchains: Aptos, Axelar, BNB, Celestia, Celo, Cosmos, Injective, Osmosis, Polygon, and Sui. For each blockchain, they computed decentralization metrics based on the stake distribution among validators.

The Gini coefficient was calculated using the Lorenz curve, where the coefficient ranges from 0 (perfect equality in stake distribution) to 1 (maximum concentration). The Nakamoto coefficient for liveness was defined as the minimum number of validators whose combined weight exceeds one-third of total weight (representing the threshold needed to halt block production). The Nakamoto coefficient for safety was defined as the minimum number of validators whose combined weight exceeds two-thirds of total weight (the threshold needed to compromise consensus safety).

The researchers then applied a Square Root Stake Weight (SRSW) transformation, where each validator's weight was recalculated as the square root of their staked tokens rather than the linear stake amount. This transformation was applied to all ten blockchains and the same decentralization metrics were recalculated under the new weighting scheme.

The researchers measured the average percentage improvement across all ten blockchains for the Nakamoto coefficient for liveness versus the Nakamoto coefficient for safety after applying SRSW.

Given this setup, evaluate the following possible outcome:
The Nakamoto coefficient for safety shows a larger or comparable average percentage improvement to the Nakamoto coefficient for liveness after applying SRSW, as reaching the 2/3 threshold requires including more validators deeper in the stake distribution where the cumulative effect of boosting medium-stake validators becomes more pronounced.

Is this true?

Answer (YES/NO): NO